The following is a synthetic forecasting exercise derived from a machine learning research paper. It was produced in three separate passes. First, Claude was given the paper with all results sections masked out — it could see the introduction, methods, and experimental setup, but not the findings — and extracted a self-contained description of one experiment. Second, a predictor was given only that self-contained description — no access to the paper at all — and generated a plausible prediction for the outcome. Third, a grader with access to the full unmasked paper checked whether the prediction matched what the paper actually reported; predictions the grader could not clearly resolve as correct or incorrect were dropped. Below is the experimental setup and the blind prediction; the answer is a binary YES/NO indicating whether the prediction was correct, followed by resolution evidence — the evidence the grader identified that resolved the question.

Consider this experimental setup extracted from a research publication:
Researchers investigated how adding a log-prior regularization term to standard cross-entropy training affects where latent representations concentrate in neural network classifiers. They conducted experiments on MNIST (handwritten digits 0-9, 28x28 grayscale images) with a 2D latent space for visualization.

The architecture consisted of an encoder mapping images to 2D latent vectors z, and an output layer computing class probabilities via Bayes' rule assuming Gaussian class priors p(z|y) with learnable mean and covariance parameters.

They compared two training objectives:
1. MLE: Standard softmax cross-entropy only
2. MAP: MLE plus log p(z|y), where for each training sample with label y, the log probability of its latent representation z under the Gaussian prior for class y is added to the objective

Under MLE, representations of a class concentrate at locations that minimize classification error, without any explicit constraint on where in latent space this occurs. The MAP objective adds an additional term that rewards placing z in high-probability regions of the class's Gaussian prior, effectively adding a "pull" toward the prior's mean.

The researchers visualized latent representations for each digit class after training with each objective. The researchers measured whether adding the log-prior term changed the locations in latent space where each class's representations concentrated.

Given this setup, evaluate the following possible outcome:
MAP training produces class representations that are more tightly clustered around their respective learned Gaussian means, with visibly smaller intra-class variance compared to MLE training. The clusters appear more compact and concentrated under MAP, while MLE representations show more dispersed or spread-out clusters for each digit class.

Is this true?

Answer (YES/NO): NO